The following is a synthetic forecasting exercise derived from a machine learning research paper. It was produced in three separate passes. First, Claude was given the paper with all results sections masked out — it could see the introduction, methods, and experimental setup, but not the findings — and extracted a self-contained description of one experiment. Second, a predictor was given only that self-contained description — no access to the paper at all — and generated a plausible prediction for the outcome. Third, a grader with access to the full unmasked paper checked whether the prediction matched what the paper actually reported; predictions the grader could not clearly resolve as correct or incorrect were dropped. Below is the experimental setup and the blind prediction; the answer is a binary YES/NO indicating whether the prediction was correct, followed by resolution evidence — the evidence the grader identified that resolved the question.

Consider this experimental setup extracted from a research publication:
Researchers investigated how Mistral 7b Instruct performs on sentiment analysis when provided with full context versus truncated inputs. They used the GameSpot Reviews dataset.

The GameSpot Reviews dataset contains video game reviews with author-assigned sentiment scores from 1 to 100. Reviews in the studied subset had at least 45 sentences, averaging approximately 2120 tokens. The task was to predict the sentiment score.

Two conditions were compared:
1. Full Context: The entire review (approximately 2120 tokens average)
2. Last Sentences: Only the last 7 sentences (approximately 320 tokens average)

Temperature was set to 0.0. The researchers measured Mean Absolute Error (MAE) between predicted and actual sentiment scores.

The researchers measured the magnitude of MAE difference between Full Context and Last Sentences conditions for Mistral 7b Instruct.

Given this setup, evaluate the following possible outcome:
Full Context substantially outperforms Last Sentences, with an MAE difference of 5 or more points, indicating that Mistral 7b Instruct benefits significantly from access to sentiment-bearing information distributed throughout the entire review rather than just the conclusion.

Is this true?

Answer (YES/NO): NO